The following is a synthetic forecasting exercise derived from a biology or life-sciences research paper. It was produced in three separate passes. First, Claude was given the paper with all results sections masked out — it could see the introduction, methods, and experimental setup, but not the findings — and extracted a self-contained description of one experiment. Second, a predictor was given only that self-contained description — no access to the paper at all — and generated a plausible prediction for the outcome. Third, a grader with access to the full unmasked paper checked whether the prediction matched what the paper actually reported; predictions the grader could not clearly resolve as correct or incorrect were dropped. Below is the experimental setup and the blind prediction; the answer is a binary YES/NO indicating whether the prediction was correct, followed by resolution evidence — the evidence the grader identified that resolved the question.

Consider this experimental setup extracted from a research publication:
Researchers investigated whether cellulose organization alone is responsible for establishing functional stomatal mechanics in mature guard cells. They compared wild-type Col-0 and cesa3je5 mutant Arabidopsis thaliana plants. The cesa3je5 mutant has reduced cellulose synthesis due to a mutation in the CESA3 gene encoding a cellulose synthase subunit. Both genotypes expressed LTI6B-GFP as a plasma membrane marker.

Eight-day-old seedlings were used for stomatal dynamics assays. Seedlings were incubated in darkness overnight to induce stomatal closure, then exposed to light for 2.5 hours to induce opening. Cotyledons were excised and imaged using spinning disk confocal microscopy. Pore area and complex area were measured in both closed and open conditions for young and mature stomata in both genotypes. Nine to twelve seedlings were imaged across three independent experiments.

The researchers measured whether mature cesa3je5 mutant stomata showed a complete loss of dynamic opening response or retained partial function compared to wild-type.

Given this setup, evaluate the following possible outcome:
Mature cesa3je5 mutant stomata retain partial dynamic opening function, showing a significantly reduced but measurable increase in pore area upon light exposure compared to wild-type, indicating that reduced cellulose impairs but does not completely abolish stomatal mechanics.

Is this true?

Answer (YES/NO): YES